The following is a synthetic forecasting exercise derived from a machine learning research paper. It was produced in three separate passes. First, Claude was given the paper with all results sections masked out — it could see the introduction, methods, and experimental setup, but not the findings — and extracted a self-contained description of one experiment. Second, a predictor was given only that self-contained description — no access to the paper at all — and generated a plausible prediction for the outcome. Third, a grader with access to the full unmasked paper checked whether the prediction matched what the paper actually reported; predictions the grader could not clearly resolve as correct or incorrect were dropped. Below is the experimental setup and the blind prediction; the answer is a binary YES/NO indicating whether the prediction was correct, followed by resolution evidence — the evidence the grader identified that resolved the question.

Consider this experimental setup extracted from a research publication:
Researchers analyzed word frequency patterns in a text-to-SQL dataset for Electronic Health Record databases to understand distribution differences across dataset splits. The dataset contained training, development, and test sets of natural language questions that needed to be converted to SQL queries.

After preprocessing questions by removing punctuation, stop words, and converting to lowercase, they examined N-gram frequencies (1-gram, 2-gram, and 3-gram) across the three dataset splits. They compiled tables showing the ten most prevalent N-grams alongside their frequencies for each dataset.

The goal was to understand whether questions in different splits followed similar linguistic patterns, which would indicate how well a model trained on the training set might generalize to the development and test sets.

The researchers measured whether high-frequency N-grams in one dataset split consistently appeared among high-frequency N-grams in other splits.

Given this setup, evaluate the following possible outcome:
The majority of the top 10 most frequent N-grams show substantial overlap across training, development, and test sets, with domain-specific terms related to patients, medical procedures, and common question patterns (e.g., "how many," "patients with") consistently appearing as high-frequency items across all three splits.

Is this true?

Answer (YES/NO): YES